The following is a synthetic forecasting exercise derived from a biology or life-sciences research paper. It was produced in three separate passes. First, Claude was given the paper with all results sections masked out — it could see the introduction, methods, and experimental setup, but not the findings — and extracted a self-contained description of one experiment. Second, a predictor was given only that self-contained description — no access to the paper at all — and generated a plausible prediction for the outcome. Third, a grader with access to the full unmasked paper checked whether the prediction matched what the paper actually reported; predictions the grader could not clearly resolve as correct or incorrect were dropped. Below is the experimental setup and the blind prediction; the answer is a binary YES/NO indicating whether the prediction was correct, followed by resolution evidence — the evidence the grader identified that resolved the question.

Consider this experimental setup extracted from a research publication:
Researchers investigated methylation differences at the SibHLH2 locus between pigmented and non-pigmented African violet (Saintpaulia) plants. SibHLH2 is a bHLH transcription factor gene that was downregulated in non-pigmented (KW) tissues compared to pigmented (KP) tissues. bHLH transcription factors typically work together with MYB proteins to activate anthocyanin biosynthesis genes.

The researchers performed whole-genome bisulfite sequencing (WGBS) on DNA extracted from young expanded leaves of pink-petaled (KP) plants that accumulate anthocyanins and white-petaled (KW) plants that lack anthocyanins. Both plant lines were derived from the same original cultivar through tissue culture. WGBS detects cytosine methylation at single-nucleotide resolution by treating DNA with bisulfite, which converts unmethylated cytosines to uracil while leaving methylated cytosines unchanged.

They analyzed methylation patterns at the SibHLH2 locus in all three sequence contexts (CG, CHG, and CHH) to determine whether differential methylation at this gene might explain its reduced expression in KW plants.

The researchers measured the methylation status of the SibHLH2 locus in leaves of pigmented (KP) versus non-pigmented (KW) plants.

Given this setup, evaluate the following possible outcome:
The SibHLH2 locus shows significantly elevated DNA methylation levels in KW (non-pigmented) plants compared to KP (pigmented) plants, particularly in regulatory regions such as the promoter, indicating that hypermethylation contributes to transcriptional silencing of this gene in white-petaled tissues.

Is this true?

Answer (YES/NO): NO